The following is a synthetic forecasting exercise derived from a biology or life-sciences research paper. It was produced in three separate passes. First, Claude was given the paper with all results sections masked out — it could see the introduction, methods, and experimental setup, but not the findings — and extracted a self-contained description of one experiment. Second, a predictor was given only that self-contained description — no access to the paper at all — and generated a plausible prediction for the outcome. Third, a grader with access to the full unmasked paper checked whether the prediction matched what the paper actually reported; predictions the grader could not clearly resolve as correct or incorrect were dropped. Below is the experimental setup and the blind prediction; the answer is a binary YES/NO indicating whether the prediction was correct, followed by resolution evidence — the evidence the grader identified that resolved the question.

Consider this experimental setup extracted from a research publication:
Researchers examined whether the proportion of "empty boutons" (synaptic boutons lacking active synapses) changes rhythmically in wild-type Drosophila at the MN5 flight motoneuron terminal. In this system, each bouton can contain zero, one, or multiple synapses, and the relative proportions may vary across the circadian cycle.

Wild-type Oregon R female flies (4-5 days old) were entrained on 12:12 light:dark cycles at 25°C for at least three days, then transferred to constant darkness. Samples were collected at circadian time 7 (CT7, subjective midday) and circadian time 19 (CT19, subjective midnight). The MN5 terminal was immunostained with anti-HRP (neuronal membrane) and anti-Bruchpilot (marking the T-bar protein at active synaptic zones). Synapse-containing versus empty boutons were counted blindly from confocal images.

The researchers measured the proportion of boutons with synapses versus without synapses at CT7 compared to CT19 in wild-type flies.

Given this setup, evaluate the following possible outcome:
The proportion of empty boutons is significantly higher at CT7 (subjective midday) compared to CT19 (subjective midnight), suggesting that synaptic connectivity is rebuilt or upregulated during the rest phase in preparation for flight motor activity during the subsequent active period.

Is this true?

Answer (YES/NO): NO